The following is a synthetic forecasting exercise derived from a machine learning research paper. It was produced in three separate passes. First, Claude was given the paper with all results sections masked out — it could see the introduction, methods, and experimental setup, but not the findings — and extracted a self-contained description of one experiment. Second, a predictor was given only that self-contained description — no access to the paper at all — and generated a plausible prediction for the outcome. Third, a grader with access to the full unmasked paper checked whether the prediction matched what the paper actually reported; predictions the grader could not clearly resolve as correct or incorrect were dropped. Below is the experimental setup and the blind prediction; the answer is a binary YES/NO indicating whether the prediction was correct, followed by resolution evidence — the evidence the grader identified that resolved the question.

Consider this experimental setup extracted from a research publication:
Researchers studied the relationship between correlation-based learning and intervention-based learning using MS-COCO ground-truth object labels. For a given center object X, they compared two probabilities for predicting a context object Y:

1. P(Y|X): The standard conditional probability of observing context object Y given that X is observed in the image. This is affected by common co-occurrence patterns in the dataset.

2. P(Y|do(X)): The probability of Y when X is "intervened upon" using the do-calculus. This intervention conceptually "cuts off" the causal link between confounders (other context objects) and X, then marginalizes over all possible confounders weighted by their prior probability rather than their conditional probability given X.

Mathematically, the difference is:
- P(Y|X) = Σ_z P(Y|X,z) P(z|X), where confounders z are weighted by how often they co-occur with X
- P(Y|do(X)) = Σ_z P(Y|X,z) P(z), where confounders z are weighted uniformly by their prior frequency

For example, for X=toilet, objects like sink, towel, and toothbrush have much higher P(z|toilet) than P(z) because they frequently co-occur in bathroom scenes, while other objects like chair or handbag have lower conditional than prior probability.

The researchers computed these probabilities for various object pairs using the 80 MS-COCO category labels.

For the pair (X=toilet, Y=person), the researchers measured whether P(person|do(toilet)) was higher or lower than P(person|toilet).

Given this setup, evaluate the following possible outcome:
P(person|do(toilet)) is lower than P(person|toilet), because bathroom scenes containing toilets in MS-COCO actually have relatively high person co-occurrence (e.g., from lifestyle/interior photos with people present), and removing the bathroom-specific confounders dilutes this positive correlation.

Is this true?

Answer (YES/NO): NO